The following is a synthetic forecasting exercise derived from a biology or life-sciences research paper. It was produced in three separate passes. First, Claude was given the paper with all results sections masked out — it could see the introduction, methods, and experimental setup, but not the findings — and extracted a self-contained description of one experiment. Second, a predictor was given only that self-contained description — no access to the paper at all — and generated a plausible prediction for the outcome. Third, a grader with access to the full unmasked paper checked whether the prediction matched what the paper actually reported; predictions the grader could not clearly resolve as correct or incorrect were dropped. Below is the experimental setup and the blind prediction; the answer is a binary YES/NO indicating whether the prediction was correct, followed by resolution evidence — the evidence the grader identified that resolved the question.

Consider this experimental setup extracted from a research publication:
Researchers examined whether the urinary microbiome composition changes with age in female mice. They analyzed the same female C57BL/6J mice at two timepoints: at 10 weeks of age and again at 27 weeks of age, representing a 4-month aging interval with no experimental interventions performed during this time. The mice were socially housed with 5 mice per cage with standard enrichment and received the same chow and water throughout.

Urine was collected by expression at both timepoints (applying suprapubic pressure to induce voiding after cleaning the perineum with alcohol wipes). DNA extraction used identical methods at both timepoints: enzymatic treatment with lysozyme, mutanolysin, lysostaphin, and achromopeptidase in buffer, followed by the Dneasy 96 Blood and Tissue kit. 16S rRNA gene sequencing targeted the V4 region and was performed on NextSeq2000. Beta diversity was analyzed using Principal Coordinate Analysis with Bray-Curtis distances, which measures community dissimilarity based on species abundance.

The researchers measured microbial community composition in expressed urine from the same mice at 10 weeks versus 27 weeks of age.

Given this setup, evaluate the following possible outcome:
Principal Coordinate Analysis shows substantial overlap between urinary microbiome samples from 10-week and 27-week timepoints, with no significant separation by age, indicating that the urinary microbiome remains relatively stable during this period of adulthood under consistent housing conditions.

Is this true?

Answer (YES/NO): NO